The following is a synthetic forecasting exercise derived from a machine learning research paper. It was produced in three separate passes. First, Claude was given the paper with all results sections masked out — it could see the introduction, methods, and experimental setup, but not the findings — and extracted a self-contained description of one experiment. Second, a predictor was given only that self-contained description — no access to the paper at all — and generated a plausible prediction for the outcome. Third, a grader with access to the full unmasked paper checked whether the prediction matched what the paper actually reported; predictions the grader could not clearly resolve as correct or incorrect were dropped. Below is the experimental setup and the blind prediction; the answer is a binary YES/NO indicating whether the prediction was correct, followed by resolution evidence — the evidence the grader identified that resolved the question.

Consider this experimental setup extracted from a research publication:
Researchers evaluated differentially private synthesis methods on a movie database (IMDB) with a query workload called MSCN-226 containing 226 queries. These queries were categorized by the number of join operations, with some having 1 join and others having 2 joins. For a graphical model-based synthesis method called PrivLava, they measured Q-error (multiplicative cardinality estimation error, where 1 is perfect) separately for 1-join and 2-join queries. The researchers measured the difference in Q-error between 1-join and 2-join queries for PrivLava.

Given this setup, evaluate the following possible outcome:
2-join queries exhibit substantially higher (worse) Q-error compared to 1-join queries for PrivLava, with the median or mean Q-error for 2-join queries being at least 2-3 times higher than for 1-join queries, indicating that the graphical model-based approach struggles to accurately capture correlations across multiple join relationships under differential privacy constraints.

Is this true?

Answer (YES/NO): NO